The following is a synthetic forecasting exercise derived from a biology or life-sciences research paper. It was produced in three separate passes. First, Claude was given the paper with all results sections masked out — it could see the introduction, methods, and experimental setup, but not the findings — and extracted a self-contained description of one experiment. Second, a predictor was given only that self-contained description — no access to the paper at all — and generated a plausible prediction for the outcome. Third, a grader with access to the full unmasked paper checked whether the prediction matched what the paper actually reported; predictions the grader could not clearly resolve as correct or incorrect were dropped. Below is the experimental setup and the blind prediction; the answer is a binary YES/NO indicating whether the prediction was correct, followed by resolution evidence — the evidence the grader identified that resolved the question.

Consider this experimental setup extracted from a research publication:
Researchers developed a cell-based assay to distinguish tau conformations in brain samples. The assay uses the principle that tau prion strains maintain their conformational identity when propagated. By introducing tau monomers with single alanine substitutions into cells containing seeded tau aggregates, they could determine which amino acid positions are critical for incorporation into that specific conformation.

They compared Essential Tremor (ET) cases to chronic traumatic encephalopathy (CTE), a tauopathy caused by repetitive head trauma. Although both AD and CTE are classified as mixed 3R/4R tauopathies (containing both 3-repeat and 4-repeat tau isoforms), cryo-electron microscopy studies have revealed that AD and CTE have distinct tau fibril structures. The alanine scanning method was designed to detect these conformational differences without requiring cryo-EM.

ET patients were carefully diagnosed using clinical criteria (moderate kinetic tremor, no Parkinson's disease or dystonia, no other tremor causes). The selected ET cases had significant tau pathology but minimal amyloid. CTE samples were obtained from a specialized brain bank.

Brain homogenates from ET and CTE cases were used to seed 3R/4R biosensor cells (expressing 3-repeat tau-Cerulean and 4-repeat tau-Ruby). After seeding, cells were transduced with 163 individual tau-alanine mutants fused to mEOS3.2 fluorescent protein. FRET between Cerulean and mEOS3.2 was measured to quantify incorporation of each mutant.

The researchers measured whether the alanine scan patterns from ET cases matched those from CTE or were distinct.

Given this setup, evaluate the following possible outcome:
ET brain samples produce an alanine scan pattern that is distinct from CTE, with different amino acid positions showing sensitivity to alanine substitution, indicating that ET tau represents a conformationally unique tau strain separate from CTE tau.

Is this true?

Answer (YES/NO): YES